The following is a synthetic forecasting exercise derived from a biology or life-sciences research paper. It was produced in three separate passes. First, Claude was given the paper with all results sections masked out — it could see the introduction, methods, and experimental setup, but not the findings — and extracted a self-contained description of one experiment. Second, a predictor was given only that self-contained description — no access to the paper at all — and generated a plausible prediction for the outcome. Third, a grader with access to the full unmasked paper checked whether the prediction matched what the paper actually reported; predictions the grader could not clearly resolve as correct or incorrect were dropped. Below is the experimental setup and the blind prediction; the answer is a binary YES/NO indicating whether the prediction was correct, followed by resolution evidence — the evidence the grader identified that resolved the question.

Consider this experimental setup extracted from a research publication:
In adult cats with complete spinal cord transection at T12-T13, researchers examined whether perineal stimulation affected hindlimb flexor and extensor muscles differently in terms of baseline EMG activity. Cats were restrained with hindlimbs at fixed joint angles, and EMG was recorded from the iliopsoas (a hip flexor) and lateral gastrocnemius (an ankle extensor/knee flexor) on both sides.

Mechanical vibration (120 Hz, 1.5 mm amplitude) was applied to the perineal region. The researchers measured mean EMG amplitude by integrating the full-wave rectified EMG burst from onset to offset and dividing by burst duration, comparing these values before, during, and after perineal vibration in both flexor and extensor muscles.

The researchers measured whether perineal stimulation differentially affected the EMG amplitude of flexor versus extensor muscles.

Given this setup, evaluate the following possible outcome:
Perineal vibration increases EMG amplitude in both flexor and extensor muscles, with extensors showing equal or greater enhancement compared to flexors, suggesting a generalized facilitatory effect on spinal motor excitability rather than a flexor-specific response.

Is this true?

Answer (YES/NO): YES